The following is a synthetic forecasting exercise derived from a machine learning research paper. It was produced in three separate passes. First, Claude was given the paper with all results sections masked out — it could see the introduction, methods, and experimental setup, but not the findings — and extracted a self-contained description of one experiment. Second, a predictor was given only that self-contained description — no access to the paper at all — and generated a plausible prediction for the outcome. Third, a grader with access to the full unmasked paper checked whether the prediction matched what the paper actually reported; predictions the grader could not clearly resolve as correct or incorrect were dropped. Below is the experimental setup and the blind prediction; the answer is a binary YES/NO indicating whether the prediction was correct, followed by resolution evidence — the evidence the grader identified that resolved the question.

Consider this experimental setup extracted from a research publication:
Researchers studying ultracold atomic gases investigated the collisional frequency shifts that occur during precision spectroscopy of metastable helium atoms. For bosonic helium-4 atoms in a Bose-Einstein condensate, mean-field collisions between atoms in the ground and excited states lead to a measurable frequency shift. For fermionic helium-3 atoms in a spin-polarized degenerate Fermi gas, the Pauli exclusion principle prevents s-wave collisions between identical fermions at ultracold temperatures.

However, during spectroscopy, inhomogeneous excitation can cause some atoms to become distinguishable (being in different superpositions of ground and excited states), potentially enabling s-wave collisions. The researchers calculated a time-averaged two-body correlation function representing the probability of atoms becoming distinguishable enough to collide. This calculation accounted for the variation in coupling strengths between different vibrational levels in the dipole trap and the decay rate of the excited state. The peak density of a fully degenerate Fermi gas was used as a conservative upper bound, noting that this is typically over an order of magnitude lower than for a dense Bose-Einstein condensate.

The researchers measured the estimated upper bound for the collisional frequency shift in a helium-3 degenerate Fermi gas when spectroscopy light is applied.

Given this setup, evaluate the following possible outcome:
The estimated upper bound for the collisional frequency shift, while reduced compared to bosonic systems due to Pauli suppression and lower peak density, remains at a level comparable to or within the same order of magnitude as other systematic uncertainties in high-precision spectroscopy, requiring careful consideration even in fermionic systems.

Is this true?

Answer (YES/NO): NO